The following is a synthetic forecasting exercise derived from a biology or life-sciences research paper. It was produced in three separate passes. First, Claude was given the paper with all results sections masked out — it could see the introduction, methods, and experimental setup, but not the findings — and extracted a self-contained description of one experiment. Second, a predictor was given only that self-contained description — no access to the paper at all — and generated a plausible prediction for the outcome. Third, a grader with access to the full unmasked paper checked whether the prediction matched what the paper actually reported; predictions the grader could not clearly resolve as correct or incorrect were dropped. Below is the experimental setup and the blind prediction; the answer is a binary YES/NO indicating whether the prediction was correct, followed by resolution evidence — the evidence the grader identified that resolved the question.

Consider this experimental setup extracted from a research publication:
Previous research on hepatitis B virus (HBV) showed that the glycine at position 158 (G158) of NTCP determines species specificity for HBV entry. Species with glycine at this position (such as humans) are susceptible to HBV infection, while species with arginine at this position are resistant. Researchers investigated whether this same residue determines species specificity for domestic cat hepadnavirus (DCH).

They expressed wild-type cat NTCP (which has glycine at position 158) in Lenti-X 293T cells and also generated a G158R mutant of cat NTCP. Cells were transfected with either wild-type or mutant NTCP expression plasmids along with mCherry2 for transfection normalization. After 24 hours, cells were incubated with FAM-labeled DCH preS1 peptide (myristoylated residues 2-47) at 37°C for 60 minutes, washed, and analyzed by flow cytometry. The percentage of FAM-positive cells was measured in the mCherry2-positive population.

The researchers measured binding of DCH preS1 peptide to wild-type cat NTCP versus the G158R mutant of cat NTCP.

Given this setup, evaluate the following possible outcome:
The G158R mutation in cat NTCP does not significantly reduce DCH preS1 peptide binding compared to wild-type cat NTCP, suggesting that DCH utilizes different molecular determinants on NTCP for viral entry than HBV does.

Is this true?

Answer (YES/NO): NO